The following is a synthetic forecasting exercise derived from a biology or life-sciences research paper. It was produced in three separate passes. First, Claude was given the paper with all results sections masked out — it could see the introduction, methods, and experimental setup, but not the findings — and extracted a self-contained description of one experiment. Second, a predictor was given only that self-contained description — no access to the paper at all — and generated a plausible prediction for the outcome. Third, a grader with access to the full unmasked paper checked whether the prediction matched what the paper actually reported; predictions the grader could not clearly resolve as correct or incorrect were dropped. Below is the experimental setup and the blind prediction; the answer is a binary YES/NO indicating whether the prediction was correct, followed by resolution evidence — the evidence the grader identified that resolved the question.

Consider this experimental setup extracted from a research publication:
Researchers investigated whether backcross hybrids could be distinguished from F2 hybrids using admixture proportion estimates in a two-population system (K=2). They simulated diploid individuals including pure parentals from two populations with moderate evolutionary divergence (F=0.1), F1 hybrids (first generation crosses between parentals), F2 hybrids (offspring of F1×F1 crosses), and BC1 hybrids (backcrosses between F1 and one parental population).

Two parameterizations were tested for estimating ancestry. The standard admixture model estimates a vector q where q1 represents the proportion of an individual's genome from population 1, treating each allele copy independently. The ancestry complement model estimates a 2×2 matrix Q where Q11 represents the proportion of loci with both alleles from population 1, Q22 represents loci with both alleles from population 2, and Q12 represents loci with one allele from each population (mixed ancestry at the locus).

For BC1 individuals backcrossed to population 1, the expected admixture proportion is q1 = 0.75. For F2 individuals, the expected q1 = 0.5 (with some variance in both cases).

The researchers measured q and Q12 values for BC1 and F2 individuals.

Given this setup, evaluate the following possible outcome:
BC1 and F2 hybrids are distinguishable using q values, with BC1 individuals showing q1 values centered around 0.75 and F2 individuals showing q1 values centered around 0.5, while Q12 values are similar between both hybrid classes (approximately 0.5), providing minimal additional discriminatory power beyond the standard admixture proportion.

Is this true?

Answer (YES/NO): NO